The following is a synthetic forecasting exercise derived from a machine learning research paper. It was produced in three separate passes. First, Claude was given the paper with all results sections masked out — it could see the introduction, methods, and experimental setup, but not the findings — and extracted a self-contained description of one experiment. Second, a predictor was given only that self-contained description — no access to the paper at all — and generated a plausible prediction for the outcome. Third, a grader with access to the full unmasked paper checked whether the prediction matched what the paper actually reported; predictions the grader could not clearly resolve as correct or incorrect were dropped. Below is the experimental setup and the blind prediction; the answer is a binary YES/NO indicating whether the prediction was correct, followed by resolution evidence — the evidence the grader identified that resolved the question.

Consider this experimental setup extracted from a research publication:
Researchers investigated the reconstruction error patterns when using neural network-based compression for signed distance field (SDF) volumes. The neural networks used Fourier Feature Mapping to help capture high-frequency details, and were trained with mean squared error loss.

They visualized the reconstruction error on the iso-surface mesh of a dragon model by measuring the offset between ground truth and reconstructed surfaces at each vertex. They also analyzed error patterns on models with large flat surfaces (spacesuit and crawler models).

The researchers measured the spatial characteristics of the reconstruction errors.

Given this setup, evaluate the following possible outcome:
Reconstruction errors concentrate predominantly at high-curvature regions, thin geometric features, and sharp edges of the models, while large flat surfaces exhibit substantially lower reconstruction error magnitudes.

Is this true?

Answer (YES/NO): NO